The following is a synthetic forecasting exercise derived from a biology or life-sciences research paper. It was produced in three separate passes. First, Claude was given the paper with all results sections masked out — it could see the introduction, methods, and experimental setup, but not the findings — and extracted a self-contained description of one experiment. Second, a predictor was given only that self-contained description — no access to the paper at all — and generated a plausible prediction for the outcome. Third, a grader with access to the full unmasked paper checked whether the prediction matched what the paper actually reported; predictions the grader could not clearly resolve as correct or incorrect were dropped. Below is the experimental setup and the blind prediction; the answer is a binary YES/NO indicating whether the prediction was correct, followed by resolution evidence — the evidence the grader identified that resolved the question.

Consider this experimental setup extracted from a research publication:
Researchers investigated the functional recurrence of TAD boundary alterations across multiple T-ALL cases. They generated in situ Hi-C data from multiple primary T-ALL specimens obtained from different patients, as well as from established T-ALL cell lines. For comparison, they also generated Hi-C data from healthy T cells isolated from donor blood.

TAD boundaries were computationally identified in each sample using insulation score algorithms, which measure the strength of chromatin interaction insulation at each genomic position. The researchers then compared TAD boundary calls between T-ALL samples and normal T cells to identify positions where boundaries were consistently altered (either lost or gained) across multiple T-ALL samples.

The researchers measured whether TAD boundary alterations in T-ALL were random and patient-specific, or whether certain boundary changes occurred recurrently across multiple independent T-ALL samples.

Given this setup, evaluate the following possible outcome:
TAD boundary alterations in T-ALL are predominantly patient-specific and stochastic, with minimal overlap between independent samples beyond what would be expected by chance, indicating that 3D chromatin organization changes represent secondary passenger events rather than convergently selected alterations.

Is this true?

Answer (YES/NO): NO